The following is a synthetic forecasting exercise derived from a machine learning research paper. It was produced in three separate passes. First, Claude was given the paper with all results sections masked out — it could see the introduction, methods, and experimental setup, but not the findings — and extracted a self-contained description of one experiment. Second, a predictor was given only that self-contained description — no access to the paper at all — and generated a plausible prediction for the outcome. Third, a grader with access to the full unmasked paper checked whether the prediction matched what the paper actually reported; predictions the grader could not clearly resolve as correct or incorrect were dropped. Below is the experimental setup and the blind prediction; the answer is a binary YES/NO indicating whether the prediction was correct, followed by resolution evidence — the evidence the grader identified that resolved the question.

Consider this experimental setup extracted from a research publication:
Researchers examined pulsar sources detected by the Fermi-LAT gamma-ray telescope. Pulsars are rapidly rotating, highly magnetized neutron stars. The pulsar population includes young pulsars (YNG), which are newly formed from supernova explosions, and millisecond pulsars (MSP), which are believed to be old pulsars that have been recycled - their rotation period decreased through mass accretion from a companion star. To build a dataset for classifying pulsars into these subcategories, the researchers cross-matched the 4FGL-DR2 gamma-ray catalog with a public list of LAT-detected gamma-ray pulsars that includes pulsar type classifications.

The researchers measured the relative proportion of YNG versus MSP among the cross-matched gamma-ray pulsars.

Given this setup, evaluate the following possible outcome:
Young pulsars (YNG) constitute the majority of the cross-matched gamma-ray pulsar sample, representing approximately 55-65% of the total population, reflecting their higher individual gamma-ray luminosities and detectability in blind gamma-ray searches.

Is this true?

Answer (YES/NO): NO